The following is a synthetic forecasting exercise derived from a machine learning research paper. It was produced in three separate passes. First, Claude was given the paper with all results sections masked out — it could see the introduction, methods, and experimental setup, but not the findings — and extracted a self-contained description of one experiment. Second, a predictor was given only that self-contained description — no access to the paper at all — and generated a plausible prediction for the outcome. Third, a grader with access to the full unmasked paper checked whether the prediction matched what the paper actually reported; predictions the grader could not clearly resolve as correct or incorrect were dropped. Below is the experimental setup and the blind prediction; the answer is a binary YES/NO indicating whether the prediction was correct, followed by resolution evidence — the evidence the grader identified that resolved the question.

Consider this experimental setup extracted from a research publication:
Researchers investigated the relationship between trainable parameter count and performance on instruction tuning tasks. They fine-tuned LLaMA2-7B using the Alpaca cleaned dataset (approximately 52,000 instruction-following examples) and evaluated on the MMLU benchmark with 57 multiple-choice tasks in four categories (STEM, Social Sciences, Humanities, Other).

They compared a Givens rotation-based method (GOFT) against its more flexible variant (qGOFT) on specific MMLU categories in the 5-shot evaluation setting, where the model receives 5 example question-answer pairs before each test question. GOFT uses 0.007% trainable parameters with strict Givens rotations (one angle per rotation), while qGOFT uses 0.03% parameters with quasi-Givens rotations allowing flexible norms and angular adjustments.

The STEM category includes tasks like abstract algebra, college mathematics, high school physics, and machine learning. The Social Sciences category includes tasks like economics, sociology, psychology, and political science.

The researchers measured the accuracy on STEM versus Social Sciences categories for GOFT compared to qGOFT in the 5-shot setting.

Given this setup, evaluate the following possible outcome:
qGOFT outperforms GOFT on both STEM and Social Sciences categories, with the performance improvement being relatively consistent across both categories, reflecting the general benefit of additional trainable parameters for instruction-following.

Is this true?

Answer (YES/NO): NO